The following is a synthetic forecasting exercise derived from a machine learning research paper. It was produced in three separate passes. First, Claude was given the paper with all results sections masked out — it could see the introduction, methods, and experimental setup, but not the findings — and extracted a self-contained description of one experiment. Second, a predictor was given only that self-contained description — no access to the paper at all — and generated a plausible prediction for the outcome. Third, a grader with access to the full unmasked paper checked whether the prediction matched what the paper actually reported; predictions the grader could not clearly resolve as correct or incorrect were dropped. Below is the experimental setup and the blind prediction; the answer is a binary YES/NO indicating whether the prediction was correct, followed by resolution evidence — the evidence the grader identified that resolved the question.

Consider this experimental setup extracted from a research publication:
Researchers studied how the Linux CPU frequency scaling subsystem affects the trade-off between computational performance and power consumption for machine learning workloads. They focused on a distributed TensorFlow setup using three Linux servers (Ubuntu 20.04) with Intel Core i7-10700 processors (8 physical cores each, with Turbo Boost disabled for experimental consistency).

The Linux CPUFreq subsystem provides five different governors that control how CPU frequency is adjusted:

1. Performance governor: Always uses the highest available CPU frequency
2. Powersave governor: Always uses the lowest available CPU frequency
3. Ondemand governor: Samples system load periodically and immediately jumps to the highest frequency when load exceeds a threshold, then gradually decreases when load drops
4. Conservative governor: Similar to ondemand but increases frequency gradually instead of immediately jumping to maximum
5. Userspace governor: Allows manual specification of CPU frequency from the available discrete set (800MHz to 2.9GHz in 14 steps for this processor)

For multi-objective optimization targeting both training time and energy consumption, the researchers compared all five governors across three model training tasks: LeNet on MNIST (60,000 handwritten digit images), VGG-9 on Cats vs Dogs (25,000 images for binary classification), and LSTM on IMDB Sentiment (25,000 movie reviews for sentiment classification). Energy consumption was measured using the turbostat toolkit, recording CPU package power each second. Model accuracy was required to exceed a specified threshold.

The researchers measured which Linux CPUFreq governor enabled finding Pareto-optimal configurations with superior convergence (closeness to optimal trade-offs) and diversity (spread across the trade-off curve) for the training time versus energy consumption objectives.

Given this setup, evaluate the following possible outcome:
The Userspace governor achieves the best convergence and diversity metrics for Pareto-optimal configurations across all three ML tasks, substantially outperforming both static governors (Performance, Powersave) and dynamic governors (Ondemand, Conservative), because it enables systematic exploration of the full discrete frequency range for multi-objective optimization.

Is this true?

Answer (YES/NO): YES